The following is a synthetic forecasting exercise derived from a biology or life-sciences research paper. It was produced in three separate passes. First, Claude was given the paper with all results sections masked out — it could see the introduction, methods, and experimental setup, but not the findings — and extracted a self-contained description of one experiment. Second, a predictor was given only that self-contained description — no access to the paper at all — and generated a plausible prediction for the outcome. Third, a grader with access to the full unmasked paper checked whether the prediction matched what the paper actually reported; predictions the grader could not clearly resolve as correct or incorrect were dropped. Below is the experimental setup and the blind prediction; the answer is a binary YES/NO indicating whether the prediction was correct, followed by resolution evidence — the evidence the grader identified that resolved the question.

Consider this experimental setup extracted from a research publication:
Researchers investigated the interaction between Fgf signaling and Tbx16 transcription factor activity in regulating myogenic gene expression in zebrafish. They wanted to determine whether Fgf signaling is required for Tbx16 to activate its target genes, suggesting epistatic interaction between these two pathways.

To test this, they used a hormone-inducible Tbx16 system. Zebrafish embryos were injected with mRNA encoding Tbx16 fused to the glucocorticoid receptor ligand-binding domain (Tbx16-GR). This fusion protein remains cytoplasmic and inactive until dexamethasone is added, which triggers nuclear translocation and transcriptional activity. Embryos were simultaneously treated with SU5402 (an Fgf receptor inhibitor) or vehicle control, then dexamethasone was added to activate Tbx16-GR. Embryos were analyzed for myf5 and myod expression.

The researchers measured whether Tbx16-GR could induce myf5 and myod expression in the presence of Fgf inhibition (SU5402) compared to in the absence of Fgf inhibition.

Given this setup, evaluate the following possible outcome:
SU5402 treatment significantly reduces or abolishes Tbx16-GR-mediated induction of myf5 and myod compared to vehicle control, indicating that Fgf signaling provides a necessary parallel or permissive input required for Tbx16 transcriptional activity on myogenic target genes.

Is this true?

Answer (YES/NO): YES